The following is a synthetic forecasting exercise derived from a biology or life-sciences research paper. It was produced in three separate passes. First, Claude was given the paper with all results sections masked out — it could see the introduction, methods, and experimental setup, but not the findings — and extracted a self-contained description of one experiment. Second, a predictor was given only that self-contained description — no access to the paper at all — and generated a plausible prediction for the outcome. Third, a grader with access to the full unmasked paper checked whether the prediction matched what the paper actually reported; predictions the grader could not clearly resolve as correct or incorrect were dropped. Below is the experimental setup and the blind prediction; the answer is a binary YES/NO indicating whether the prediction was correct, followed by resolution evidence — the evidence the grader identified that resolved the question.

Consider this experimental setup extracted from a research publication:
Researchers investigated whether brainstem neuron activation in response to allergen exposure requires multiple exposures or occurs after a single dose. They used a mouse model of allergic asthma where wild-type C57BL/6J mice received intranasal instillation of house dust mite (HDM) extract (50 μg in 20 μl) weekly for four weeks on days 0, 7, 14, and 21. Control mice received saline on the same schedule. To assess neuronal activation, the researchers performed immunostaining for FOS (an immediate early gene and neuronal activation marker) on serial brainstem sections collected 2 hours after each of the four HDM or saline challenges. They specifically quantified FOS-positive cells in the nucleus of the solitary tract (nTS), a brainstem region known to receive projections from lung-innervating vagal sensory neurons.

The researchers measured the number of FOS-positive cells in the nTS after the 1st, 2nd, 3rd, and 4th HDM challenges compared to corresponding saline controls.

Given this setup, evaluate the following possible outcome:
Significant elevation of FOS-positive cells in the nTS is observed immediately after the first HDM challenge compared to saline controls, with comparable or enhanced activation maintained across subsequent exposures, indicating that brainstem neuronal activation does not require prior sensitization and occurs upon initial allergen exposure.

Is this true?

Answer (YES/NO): NO